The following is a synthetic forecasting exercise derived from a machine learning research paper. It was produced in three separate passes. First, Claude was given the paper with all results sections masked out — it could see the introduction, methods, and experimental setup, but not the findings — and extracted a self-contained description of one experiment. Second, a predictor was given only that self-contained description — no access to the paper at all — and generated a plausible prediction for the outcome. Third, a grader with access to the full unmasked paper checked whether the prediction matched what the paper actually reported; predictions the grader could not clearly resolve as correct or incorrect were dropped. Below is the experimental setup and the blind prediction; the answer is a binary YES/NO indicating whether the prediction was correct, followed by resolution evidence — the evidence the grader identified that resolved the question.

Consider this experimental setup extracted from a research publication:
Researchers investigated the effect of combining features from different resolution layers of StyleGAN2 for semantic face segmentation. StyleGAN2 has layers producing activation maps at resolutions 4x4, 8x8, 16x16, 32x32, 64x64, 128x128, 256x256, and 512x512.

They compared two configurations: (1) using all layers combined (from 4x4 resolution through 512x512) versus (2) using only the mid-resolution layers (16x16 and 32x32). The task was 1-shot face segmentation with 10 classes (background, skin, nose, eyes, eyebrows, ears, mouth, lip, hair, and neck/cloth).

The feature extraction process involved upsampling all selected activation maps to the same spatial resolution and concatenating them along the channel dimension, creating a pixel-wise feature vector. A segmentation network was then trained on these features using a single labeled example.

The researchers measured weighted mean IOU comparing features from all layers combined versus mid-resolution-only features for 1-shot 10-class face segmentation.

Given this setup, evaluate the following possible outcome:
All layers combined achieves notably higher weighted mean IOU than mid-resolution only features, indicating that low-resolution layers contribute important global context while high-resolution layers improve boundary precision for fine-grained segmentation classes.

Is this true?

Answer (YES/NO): NO